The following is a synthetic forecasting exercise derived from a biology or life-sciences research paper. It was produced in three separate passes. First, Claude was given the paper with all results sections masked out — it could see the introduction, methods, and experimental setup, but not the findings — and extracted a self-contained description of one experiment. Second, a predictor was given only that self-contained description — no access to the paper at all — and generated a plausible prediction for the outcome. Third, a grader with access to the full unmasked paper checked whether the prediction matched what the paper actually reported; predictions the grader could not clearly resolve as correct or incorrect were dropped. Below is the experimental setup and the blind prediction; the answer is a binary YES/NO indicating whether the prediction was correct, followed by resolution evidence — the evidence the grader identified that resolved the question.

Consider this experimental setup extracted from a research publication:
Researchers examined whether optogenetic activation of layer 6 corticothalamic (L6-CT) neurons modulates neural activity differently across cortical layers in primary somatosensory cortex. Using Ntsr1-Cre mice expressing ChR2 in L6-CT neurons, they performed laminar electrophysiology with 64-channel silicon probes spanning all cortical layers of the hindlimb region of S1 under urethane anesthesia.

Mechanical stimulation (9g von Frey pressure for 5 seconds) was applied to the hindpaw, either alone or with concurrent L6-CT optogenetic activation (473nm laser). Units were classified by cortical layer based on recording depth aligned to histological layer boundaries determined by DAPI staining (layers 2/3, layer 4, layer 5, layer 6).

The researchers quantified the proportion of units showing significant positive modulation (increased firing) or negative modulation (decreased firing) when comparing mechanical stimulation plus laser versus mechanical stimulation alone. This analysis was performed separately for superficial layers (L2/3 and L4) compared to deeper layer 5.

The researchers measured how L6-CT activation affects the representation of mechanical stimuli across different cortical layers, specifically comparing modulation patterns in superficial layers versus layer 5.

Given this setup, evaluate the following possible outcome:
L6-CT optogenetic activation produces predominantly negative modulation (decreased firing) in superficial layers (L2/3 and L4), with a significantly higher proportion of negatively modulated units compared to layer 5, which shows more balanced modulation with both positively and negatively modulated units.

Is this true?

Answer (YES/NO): NO